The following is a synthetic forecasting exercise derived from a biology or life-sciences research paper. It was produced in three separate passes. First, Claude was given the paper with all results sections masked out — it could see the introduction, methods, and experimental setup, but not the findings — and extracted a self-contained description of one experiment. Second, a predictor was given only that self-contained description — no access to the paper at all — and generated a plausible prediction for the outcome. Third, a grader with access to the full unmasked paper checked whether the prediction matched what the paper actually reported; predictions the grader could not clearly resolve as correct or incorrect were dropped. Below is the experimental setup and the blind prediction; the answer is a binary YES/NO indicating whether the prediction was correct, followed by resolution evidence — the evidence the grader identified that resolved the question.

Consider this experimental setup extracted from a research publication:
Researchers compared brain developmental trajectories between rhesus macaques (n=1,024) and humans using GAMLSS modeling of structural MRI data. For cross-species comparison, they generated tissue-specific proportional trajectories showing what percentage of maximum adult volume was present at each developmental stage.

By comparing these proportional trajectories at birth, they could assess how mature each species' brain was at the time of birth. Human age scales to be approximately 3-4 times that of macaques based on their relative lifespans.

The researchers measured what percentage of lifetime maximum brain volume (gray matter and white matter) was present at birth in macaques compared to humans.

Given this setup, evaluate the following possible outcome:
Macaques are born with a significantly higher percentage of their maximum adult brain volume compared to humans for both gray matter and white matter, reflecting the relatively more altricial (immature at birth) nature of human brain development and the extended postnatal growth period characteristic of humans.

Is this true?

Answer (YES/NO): YES